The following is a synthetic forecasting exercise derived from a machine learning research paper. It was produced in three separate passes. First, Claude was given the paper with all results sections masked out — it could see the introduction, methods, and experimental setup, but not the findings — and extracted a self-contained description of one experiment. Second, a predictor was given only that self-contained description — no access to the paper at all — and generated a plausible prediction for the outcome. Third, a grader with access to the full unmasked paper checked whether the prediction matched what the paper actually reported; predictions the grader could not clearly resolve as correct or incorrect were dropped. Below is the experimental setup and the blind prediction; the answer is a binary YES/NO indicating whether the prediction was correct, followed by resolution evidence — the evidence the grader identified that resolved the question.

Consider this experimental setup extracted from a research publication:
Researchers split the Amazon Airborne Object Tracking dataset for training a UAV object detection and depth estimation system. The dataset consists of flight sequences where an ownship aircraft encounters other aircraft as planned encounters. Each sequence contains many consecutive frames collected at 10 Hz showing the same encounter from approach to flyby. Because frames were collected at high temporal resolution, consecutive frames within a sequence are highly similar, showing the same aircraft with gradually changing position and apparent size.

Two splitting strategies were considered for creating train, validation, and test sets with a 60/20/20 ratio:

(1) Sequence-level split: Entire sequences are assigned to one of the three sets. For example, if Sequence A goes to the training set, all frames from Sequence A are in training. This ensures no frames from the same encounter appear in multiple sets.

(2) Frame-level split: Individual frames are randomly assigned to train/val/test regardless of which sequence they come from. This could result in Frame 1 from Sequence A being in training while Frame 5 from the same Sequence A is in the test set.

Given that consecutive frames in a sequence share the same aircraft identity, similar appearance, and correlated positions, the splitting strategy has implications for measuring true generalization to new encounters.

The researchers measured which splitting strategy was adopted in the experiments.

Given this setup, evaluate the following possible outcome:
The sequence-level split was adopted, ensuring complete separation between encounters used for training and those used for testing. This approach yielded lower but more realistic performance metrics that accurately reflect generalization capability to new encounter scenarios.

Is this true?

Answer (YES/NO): NO